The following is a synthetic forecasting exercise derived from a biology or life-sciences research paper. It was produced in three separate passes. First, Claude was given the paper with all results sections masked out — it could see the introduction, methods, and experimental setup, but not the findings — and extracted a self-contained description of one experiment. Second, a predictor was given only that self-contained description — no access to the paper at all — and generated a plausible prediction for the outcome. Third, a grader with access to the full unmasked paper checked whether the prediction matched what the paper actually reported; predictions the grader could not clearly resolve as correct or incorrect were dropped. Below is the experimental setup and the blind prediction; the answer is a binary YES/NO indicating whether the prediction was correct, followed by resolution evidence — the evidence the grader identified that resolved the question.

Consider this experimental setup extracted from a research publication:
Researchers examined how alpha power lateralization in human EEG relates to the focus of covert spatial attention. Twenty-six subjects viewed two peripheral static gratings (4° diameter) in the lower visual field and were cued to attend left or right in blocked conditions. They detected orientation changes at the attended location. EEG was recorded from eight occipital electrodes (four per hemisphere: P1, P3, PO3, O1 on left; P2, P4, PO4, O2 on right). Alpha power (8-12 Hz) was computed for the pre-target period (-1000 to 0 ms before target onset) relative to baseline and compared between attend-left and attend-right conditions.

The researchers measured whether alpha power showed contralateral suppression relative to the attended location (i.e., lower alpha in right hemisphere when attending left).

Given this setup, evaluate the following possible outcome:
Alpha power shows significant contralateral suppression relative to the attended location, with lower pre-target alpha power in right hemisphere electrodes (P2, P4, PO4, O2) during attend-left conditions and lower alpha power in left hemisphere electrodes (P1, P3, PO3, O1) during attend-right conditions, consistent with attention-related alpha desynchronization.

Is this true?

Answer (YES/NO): YES